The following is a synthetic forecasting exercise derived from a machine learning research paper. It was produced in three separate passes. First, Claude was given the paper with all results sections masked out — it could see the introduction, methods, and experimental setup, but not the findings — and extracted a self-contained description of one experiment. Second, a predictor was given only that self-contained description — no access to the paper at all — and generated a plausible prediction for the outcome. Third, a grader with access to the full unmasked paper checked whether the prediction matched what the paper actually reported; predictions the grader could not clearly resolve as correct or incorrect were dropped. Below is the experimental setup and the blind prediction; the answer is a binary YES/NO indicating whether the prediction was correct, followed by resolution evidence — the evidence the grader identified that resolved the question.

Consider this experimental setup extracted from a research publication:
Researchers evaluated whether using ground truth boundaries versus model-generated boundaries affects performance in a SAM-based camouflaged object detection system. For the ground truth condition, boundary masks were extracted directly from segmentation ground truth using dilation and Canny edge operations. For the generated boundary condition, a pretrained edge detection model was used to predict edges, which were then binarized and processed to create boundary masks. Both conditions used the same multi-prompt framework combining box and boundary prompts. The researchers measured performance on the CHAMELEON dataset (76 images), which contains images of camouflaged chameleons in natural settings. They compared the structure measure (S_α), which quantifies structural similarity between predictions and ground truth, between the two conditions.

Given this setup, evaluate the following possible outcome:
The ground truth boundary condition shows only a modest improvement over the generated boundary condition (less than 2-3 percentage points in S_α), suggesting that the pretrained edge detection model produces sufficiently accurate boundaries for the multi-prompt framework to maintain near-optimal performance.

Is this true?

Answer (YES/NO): YES